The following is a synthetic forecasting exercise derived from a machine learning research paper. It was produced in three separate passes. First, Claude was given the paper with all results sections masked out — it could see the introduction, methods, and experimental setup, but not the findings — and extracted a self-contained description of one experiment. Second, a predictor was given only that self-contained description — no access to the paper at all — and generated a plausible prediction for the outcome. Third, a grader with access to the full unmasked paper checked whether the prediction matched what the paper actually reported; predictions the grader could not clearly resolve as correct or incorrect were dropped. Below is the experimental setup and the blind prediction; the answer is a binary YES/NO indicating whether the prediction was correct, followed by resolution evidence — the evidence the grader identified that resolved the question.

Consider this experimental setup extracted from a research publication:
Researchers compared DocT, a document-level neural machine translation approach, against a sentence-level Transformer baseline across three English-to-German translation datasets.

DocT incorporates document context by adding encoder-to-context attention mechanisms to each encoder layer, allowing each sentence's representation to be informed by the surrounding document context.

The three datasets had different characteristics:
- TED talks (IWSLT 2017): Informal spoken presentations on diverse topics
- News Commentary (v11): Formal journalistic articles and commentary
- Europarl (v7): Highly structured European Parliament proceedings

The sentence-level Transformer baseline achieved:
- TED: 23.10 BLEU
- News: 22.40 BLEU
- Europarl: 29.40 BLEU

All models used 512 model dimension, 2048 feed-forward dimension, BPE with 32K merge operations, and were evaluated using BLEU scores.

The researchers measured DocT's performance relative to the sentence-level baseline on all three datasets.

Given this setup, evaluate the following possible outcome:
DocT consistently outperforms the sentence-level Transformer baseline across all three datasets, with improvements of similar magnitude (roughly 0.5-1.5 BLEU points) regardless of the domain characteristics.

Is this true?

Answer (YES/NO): NO